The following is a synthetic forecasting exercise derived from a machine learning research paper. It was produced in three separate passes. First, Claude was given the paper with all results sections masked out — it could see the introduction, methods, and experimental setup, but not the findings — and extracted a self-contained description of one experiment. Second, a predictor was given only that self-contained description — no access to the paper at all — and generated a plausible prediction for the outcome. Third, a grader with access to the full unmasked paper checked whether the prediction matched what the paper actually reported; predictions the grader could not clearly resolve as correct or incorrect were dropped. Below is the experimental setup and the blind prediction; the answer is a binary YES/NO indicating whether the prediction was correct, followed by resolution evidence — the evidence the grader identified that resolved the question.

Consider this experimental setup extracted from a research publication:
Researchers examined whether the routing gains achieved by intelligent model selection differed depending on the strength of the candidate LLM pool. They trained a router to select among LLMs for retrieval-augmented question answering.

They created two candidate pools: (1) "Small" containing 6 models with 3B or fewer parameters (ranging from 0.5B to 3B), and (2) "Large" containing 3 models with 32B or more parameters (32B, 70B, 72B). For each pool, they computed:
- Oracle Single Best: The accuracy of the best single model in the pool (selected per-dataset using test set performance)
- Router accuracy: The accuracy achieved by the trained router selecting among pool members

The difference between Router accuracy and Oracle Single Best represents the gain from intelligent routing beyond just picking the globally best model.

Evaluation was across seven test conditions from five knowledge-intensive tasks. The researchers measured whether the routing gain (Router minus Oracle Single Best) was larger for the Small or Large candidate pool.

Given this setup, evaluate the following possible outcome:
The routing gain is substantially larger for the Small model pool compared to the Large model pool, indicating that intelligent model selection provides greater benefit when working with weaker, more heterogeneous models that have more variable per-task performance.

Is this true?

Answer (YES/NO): NO